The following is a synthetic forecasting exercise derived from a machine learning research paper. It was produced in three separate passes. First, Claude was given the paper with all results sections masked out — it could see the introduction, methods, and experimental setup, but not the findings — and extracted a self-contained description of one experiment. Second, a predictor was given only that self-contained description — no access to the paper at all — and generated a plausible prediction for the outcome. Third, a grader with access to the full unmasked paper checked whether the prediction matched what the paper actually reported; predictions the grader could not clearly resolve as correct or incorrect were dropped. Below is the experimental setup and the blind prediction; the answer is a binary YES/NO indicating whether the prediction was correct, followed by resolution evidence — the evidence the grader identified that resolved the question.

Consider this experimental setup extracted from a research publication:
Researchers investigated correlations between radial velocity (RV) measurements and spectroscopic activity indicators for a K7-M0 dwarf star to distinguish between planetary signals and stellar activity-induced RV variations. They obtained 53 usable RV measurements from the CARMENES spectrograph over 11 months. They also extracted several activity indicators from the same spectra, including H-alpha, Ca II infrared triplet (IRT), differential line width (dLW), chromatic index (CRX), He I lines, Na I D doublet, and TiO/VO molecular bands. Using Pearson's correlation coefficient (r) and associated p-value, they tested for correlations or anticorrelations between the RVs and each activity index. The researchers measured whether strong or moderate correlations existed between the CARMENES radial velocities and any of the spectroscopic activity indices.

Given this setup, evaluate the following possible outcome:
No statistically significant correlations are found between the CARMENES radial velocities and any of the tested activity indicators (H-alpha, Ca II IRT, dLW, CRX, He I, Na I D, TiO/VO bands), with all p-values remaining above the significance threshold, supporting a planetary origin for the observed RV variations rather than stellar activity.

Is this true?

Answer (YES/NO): YES